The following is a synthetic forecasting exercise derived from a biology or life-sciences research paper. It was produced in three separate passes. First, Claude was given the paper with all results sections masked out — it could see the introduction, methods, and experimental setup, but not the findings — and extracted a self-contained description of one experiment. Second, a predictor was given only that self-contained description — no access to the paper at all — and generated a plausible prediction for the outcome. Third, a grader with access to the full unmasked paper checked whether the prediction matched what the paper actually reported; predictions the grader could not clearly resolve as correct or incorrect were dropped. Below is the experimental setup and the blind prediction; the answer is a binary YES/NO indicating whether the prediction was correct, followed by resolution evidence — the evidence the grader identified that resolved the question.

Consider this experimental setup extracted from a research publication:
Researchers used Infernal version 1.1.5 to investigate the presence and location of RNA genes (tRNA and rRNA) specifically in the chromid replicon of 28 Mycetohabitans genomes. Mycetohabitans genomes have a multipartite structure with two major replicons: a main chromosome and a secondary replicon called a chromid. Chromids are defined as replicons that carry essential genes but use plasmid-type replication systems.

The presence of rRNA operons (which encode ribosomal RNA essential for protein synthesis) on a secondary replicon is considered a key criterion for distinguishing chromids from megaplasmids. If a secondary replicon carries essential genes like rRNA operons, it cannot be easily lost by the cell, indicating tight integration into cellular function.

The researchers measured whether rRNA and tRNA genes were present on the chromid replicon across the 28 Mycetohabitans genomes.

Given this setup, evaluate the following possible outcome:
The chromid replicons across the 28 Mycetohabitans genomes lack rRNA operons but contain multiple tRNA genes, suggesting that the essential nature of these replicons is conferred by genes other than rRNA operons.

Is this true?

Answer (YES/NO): NO